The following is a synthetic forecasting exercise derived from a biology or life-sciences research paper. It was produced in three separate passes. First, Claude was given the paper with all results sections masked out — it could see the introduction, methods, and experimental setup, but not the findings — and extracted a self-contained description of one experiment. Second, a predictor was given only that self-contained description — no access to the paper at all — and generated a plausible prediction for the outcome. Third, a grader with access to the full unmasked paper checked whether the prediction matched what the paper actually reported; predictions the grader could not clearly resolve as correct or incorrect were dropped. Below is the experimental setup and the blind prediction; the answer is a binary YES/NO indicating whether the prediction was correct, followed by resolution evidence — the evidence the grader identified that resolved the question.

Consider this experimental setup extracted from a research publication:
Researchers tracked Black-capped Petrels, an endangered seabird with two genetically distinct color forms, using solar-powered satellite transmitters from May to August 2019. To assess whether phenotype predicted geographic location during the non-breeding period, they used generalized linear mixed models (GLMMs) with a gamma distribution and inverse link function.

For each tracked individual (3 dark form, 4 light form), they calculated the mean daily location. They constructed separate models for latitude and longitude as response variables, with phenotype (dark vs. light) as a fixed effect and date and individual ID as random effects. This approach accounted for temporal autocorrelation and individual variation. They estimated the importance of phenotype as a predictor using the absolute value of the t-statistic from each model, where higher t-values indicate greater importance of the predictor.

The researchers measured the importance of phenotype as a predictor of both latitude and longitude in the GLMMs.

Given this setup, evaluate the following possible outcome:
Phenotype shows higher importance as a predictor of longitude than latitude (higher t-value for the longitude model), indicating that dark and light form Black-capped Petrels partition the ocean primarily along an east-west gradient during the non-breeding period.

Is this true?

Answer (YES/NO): NO